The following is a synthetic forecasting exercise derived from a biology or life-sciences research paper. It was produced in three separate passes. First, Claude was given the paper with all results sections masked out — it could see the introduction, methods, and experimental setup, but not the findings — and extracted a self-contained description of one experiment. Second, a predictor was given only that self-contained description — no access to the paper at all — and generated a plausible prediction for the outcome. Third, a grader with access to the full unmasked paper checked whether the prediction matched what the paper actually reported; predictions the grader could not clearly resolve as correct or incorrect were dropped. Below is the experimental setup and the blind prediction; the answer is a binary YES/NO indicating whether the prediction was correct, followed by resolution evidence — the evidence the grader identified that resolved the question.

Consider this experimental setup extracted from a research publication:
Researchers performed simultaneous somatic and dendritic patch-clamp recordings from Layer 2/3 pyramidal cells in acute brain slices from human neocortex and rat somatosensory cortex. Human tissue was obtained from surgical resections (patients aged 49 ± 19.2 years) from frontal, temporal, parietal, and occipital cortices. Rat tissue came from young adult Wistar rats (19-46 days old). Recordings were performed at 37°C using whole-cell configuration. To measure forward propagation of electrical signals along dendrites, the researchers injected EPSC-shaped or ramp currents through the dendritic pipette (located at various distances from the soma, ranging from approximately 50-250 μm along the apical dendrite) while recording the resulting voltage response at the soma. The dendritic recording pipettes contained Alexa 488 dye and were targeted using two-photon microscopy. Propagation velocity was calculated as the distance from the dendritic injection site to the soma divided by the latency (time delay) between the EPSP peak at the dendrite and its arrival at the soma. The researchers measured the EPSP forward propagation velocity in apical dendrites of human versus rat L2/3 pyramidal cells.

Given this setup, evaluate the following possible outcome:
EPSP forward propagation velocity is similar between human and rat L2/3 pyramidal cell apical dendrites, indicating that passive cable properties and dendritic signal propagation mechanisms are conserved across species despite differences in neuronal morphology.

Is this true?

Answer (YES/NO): NO